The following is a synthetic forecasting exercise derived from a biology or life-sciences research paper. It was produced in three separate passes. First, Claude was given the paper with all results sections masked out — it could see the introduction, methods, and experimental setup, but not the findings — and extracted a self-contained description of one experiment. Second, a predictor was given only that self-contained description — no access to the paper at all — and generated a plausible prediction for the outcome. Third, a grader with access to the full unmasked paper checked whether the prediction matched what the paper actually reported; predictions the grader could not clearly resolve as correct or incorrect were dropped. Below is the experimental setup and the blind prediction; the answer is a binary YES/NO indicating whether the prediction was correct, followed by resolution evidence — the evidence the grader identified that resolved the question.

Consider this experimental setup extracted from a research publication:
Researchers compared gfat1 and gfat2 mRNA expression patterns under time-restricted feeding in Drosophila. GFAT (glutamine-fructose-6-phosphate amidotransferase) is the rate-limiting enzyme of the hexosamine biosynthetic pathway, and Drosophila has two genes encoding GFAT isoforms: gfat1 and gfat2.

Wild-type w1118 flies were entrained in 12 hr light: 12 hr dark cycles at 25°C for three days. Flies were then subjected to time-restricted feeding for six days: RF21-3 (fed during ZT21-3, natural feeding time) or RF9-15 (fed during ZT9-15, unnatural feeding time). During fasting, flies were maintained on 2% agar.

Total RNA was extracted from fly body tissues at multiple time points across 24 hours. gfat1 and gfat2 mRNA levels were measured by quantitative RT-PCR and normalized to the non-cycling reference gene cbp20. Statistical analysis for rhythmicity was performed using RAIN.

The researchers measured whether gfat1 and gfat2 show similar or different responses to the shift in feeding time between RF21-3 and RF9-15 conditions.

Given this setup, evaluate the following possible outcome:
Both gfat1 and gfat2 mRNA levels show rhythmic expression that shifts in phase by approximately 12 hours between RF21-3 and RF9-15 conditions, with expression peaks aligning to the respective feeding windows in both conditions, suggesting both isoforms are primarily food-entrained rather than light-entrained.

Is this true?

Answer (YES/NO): NO